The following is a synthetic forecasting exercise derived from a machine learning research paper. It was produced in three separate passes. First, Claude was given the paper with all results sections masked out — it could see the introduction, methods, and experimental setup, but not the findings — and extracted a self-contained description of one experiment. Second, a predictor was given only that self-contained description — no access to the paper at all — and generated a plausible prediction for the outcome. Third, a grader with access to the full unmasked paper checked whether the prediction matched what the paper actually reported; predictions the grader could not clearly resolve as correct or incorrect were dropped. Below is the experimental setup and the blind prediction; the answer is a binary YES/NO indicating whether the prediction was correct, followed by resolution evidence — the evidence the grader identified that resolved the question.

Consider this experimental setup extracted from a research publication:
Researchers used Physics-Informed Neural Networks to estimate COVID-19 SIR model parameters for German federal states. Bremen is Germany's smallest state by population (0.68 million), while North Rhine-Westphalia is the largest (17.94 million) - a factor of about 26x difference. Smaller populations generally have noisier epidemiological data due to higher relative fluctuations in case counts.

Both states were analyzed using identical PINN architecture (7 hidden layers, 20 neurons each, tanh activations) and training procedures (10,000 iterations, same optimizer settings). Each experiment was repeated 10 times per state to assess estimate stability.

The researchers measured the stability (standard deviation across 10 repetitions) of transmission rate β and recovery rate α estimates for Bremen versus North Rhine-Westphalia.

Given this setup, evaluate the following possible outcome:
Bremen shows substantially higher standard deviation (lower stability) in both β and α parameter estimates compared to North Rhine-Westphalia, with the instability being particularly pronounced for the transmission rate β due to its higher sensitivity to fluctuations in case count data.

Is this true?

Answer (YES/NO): NO